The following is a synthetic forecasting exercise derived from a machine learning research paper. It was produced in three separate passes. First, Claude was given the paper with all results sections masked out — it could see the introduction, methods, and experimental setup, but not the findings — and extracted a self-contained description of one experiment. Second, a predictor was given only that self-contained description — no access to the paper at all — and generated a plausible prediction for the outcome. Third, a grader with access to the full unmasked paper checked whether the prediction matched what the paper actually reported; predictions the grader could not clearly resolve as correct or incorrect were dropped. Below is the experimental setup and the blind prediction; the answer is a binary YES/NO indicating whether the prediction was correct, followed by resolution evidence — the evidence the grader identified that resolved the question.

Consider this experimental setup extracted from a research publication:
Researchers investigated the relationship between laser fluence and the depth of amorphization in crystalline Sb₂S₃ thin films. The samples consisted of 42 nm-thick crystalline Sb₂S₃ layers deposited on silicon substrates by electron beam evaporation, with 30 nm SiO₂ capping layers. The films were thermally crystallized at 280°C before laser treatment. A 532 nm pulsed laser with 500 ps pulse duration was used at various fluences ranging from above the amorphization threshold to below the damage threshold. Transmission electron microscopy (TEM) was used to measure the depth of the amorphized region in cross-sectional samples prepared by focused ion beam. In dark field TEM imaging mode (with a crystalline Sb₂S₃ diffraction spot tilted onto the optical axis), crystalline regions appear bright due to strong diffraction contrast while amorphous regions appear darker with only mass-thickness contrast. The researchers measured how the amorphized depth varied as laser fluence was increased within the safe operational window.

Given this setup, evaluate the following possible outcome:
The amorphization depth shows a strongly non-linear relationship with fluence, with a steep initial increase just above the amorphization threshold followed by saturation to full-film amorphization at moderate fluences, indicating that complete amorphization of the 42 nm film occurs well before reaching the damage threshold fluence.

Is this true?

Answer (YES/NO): NO